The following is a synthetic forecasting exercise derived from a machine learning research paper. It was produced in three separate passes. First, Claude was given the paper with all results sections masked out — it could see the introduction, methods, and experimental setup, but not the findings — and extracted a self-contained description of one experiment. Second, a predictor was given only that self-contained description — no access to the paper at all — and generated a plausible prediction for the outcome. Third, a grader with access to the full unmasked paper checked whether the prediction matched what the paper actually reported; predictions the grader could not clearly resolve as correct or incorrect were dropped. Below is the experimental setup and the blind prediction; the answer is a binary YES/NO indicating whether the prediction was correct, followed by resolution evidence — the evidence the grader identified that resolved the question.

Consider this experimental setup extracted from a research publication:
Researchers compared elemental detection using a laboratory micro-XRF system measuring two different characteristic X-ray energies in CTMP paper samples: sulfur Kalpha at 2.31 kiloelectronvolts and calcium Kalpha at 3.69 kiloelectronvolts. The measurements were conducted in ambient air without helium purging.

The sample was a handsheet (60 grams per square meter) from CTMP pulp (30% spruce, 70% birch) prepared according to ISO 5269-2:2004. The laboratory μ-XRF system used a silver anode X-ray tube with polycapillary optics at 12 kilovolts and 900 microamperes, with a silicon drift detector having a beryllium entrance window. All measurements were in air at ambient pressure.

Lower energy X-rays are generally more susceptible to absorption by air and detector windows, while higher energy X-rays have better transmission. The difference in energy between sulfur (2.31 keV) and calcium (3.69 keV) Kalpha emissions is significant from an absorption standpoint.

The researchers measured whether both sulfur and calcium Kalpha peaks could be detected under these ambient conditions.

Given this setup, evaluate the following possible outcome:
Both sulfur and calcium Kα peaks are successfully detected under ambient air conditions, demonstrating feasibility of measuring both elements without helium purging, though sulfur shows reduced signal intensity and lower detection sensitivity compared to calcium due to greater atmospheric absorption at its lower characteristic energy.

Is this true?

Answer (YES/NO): NO